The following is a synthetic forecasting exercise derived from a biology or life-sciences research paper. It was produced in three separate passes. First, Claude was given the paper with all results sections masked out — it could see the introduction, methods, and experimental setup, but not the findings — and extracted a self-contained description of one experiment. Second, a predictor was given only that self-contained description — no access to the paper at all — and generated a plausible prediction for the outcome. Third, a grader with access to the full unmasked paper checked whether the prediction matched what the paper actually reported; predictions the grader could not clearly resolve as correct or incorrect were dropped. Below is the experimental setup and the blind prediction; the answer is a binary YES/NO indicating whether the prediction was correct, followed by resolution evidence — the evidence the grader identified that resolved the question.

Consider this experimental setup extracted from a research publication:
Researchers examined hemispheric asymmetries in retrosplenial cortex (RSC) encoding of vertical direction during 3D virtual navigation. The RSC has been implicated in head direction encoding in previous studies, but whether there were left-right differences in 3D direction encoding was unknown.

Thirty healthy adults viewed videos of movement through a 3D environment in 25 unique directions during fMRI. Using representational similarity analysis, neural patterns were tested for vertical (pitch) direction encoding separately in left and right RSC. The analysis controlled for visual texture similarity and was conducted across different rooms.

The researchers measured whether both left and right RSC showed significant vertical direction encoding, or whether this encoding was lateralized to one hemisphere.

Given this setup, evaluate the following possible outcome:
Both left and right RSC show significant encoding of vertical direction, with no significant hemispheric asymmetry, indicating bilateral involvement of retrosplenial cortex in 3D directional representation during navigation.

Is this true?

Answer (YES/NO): NO